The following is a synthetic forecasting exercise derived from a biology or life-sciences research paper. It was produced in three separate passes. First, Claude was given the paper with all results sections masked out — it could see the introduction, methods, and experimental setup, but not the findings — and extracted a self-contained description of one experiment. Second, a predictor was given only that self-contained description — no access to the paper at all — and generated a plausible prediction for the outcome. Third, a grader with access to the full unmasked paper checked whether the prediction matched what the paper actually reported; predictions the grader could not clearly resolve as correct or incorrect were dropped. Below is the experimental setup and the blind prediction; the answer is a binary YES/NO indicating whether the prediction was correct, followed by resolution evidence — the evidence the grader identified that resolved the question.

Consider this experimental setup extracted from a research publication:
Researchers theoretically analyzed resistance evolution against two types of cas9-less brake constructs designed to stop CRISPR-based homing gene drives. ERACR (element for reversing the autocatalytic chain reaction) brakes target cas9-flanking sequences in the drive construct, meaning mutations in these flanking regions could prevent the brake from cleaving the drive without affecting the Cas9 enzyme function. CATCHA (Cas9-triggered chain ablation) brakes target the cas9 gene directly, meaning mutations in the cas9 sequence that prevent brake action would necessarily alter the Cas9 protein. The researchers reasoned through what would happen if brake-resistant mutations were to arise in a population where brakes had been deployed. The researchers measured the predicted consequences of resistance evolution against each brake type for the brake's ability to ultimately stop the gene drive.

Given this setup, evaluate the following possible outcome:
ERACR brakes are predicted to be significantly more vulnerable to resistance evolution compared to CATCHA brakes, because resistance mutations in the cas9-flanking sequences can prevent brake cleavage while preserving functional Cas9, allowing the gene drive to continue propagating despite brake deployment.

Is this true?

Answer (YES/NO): YES